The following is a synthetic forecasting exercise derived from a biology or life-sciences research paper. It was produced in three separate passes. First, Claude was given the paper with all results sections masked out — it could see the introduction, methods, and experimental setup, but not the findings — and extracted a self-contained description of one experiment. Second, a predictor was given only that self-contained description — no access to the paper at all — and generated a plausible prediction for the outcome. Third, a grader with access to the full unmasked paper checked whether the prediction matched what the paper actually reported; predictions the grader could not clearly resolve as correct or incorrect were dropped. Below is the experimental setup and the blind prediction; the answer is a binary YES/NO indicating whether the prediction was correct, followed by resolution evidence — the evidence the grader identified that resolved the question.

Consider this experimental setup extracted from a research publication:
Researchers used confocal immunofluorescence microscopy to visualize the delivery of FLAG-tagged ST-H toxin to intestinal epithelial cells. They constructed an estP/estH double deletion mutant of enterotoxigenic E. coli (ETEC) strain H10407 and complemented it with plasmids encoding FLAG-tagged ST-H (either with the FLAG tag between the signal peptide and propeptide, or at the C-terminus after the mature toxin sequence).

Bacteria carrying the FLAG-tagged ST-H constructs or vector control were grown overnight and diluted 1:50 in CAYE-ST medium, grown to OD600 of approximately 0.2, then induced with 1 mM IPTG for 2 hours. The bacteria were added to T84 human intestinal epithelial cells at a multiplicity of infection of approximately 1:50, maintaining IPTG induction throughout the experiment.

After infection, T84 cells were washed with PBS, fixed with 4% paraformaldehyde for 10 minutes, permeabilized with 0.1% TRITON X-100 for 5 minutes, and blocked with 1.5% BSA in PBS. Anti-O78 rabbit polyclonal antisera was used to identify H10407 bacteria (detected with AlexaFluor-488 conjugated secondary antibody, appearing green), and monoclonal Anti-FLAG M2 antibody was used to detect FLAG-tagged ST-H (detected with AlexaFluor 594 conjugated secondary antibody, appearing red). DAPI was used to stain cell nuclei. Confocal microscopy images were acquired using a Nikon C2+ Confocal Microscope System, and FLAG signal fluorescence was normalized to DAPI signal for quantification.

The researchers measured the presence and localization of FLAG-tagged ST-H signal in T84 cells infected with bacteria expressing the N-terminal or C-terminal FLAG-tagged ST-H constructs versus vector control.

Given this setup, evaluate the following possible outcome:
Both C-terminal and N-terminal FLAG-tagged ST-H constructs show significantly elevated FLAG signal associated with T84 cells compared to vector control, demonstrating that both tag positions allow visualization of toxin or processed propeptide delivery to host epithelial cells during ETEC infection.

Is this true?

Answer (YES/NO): YES